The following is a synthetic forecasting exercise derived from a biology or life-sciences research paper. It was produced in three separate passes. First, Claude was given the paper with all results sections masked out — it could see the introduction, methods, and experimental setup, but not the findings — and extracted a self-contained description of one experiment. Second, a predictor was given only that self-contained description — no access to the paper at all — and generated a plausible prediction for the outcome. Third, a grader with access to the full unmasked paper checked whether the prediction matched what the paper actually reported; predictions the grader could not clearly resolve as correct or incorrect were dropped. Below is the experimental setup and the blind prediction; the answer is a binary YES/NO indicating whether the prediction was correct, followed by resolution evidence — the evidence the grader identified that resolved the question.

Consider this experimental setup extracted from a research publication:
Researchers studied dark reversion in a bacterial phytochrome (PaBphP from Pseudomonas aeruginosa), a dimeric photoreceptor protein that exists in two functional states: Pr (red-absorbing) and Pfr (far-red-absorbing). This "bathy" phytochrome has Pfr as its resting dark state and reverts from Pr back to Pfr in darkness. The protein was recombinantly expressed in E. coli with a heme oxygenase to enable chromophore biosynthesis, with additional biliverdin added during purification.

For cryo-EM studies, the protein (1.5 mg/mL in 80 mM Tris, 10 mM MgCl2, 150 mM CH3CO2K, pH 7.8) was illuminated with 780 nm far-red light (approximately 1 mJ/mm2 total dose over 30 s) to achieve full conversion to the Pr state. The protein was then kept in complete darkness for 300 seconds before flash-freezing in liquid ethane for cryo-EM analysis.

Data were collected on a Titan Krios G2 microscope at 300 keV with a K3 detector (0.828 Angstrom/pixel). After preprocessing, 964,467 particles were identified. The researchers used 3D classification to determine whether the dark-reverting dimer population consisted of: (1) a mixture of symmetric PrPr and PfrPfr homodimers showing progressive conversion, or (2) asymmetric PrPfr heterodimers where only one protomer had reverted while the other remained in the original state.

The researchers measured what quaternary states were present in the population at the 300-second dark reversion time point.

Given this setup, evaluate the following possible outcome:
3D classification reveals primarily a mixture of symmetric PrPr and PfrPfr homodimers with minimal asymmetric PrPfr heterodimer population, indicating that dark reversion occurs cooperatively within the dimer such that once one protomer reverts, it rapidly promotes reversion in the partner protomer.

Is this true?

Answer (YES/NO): NO